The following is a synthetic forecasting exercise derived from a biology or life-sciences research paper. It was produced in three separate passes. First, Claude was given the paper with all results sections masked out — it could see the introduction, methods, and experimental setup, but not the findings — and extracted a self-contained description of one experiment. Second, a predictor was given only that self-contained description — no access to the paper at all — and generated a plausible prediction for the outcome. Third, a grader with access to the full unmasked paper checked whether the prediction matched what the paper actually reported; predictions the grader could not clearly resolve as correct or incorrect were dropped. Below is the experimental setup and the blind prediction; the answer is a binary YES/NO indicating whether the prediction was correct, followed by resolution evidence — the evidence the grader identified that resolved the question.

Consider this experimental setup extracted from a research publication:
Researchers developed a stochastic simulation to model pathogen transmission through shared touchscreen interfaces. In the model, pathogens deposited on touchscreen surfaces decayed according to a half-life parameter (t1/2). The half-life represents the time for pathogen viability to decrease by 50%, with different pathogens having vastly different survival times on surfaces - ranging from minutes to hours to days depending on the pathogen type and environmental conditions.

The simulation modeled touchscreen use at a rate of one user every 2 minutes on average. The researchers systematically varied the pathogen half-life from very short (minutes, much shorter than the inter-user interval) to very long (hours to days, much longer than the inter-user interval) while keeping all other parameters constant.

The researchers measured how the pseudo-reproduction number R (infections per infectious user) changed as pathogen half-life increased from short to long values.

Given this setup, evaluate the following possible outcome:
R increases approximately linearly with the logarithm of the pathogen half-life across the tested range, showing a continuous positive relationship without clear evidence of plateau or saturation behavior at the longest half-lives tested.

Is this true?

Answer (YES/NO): NO